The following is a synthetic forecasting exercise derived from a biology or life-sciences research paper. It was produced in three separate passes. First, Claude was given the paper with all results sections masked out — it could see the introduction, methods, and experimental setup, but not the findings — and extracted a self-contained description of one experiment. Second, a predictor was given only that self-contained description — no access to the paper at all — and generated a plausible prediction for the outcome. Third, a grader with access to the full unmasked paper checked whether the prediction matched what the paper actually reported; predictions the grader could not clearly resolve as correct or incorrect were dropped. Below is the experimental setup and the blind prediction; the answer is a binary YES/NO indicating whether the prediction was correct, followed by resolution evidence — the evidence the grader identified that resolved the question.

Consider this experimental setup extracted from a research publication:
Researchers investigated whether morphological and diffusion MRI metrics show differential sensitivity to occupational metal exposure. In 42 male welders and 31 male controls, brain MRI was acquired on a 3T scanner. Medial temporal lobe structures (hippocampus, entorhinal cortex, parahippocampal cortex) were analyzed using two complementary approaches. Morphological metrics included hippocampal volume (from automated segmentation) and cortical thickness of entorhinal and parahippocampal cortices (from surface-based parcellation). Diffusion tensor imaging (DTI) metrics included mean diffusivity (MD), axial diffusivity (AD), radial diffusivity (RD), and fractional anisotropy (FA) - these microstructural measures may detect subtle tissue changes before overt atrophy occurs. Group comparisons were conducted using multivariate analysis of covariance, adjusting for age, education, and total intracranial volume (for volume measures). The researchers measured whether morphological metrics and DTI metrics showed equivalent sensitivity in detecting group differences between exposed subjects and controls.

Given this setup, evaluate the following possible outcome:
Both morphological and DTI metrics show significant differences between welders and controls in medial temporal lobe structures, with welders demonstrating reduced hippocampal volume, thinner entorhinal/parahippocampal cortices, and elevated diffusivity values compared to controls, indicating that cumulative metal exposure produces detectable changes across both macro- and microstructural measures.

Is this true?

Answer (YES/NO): NO